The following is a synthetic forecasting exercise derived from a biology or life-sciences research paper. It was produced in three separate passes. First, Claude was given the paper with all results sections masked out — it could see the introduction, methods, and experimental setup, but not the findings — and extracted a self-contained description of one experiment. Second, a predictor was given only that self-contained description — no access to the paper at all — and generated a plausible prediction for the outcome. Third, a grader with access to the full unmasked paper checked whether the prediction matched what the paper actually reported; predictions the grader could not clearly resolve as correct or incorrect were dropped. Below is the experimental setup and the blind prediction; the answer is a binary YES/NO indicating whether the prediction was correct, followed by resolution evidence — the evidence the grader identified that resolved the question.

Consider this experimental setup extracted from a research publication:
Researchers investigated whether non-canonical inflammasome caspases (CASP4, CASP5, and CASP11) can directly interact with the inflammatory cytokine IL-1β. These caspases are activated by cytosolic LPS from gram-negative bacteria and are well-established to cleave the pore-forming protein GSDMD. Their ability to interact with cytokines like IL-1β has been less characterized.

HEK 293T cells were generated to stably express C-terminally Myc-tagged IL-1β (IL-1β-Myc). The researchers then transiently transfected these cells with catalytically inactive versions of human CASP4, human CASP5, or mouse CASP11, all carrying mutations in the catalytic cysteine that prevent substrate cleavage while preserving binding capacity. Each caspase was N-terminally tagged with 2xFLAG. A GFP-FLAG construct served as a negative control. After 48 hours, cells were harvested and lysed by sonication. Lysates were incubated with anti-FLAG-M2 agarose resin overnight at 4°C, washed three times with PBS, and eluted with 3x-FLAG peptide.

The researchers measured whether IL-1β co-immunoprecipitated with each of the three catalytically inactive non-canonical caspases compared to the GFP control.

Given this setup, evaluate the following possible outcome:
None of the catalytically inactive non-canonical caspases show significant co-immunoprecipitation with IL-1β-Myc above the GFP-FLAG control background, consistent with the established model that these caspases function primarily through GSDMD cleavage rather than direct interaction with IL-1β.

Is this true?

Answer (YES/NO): YES